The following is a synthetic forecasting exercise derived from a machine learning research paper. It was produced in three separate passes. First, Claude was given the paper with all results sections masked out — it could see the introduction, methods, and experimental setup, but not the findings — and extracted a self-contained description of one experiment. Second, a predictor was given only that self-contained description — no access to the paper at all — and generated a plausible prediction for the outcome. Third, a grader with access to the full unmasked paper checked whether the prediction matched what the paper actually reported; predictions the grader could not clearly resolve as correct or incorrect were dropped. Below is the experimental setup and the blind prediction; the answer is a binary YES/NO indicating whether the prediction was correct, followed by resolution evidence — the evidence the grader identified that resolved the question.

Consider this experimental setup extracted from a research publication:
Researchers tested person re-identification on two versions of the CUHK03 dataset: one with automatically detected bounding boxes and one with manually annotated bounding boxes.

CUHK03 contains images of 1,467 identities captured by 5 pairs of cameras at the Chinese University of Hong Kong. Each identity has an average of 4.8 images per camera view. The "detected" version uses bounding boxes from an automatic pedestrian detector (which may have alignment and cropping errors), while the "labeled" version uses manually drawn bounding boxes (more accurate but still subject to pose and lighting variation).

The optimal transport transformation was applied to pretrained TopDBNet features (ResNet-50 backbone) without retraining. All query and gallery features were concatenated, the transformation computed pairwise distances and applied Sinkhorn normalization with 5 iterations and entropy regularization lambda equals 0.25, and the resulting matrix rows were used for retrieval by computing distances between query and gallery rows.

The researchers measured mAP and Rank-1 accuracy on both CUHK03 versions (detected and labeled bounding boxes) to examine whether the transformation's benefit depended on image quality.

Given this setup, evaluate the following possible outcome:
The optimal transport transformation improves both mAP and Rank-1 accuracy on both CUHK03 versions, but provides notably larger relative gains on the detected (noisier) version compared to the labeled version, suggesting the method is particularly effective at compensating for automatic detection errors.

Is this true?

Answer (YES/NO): NO